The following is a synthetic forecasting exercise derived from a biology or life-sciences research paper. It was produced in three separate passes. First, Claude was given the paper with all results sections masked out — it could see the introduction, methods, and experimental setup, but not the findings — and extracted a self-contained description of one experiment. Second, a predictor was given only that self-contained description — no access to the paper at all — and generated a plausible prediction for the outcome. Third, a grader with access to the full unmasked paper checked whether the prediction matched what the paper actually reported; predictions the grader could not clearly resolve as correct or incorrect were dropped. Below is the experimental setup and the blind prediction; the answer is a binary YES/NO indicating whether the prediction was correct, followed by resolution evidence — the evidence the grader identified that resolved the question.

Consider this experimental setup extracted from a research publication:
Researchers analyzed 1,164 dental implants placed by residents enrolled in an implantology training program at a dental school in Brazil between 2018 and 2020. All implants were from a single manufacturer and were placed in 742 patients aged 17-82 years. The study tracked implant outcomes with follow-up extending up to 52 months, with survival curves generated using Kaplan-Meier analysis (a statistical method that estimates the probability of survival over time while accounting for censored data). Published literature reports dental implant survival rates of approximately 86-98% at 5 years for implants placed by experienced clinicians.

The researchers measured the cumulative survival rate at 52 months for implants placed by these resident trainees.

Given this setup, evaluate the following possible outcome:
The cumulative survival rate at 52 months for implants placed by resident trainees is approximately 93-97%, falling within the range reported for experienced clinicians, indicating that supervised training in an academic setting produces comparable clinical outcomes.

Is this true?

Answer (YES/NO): NO